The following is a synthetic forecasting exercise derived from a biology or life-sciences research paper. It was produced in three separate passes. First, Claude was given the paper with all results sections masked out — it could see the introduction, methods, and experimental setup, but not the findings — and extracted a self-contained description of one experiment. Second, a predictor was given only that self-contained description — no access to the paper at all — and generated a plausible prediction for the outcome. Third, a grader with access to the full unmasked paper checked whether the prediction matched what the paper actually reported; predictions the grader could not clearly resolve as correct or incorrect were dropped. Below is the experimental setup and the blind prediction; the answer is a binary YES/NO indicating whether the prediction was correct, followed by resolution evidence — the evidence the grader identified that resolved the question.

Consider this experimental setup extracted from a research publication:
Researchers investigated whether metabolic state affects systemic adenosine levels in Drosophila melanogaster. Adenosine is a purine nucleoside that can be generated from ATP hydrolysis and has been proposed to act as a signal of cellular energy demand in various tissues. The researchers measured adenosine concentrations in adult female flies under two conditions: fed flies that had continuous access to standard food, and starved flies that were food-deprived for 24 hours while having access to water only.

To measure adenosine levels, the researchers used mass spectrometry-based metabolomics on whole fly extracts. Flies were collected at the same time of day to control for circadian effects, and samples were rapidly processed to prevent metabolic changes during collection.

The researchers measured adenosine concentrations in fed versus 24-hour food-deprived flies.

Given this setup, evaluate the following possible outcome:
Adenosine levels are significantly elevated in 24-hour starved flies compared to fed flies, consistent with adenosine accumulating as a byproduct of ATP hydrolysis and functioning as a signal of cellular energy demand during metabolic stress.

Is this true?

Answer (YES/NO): YES